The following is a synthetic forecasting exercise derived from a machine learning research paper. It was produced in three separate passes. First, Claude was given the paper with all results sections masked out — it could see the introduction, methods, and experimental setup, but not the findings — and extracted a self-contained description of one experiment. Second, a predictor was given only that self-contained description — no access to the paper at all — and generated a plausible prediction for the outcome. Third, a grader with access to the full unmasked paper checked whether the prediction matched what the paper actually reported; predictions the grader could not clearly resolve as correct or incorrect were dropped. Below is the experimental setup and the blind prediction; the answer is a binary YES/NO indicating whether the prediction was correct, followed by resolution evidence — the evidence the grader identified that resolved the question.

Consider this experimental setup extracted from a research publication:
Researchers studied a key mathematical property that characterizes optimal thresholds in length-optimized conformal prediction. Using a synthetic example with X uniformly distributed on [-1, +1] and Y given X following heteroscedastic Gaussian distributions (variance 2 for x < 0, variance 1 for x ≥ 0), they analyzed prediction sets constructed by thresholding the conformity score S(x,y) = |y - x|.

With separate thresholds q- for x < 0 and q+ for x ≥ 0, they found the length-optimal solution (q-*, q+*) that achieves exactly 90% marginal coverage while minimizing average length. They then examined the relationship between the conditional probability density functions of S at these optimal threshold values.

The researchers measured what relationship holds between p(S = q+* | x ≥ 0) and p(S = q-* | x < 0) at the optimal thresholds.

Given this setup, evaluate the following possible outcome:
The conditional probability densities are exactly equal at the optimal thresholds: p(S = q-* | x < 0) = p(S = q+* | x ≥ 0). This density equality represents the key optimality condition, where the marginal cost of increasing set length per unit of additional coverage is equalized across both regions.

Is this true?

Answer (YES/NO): YES